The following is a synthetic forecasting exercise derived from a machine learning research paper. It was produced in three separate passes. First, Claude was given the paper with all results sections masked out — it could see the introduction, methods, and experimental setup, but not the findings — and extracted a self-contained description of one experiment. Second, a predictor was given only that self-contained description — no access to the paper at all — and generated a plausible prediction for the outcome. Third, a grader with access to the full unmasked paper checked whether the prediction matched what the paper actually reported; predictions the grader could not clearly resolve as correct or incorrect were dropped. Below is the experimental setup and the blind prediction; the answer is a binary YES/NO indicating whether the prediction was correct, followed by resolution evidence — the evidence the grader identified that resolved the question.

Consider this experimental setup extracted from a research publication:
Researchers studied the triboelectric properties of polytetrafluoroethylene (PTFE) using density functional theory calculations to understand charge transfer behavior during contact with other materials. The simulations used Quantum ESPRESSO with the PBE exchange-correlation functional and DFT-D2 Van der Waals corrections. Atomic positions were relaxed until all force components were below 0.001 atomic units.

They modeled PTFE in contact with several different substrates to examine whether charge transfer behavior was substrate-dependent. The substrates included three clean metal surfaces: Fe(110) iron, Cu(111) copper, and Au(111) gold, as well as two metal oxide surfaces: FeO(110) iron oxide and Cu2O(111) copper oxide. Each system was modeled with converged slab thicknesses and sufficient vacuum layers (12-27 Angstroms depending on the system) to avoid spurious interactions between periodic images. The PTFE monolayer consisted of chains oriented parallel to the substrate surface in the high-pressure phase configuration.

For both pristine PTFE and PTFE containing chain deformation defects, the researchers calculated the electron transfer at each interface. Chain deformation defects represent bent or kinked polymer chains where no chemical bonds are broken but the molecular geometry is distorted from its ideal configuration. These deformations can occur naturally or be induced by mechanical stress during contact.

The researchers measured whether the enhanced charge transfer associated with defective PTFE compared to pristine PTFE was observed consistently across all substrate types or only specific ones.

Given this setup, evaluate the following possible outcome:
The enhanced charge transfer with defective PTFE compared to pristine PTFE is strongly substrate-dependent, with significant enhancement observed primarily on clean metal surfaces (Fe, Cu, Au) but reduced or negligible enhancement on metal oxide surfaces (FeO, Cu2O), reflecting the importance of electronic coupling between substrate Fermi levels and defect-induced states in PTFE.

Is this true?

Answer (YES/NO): NO